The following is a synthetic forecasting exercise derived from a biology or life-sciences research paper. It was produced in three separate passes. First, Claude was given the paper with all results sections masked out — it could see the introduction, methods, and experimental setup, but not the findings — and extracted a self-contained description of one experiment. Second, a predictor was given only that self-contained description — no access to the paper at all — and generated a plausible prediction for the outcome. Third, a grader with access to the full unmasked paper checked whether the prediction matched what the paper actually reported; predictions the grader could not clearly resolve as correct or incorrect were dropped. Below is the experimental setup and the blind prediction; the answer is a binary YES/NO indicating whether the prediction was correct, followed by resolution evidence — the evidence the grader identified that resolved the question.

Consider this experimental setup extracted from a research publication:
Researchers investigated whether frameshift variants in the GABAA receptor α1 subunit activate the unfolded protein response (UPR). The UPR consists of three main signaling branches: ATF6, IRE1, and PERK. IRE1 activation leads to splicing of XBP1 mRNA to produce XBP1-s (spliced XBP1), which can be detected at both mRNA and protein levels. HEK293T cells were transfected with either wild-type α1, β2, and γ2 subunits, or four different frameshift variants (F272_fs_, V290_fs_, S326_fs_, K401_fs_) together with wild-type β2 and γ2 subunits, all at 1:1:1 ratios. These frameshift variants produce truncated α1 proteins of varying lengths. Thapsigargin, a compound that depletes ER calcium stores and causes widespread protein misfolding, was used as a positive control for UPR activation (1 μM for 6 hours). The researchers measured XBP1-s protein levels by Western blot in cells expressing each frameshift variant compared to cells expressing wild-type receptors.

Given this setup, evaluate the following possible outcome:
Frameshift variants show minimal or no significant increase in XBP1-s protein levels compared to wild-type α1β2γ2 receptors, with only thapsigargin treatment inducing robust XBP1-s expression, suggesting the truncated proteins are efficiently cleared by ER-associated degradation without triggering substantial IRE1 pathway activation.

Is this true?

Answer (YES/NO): NO